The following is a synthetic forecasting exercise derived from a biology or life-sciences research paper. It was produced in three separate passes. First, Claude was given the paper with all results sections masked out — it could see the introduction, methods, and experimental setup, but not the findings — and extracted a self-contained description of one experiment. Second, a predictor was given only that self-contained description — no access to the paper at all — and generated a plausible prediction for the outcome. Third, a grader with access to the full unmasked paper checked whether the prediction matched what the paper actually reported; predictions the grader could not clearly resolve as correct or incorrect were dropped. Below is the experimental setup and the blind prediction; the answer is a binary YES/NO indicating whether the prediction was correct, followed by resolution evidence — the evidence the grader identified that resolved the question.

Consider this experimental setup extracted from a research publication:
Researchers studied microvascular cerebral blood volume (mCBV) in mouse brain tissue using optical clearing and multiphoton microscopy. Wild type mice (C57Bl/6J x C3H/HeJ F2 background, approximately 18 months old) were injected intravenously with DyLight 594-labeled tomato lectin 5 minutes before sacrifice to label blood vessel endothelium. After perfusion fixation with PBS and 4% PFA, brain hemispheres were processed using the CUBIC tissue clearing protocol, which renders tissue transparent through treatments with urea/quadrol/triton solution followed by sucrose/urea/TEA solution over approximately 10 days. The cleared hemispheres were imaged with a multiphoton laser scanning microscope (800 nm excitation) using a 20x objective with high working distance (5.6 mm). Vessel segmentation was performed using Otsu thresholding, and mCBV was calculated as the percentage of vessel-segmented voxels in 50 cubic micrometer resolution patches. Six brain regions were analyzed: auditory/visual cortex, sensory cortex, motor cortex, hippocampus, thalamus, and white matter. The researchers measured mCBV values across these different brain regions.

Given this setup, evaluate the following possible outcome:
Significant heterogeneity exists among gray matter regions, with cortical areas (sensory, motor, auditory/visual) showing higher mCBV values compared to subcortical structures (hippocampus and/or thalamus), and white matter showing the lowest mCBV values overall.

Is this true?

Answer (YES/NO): NO